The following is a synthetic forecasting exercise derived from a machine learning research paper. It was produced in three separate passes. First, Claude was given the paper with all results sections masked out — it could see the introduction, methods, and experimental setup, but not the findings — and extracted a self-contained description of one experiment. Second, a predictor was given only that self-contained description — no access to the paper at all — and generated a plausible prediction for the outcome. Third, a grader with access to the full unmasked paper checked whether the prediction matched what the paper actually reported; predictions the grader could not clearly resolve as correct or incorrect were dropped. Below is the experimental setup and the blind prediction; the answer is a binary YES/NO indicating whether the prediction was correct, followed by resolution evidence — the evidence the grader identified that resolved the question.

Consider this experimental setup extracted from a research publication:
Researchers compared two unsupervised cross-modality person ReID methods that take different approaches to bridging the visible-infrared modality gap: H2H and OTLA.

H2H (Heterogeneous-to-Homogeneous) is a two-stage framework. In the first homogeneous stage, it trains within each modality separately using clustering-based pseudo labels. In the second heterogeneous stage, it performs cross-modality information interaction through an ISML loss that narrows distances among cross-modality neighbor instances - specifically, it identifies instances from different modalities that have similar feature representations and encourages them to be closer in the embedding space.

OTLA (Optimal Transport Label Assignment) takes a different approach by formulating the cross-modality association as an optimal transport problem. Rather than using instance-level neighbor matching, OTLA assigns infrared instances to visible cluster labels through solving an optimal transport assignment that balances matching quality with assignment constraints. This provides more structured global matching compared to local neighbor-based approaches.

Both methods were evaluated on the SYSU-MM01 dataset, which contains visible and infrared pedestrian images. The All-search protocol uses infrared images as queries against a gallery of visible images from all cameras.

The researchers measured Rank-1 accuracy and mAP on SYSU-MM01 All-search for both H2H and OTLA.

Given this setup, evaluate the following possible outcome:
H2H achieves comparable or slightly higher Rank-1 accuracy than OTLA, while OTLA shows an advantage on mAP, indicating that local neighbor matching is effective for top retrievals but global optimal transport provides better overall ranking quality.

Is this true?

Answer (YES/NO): NO